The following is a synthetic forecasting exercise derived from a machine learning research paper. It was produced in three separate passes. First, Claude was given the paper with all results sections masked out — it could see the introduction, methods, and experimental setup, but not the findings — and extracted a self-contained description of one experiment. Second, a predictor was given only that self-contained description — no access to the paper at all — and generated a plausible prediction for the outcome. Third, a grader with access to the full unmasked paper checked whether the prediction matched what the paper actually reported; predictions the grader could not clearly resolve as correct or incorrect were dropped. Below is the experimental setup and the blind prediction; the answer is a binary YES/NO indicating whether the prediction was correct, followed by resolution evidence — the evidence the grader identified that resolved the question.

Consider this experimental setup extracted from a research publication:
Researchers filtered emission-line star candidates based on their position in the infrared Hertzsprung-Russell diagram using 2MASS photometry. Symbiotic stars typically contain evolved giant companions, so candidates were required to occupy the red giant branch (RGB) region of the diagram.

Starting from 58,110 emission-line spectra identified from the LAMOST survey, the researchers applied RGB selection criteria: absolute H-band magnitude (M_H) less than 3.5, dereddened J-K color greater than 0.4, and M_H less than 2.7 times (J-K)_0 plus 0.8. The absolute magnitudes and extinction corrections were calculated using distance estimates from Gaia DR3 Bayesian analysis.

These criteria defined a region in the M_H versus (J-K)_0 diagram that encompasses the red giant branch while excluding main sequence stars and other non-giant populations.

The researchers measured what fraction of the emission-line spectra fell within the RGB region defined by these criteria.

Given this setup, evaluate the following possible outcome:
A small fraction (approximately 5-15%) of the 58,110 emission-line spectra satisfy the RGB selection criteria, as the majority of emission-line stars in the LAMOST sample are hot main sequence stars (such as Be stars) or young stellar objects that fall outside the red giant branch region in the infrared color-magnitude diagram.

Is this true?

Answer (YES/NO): NO